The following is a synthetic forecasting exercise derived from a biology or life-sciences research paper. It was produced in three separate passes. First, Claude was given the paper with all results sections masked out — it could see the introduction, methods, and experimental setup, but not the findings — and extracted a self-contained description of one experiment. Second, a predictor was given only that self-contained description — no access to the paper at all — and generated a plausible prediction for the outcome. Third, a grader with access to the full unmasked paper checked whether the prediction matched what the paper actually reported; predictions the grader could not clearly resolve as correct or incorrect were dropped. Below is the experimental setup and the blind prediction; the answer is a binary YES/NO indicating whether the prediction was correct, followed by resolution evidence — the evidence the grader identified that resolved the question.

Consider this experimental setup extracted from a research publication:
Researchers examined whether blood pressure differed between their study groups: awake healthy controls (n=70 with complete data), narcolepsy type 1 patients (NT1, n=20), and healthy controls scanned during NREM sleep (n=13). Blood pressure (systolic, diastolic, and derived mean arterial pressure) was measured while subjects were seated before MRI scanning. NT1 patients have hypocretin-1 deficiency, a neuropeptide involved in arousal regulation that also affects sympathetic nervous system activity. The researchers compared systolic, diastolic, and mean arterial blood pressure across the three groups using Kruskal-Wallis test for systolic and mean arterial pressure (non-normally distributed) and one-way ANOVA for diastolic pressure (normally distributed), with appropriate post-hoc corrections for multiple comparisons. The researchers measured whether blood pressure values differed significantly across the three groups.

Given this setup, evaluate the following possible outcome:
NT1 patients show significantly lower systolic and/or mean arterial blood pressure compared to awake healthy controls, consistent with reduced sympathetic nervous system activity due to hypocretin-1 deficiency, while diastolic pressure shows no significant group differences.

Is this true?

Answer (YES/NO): NO